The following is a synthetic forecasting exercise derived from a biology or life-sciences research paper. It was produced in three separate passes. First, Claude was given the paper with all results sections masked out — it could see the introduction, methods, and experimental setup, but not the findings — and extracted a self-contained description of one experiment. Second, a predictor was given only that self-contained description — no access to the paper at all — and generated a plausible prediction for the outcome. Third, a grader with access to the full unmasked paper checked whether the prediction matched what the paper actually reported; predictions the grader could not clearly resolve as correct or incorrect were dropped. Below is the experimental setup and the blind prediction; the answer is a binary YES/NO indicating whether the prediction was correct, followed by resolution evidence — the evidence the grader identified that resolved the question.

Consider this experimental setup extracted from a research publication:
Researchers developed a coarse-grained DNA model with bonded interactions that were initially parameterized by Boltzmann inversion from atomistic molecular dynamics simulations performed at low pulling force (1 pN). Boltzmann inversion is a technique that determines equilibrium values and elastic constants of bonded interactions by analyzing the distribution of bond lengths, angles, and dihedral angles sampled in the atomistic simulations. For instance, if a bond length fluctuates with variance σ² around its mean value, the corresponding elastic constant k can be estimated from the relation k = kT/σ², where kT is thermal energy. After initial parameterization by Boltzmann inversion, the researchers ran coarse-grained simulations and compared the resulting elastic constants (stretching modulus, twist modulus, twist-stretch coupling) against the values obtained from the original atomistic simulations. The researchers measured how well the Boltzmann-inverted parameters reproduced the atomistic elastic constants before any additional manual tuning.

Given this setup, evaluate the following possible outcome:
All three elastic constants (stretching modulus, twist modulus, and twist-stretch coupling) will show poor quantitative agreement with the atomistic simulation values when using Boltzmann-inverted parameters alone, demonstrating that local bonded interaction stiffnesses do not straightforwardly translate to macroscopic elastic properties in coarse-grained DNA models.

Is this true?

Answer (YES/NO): NO